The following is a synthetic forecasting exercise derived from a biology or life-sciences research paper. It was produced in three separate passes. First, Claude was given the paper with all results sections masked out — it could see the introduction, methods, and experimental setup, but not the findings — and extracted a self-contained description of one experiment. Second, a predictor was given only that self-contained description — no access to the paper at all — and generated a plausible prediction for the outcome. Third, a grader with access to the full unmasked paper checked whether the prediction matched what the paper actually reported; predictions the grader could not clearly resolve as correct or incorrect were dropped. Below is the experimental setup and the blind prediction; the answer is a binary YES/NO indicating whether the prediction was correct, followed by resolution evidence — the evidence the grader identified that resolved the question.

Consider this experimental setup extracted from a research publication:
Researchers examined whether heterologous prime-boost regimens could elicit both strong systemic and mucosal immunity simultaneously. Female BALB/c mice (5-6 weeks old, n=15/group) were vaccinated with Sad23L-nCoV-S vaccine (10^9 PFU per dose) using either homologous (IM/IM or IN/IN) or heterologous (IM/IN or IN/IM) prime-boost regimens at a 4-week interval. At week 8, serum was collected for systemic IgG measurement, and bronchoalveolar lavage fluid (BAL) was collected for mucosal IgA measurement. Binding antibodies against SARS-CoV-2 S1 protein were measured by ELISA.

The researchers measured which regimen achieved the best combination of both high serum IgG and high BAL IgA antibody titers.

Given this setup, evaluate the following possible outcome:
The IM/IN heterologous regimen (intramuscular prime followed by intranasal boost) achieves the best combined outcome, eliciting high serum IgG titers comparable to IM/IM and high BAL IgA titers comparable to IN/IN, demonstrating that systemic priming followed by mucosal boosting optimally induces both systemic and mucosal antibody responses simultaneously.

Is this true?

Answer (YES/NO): NO